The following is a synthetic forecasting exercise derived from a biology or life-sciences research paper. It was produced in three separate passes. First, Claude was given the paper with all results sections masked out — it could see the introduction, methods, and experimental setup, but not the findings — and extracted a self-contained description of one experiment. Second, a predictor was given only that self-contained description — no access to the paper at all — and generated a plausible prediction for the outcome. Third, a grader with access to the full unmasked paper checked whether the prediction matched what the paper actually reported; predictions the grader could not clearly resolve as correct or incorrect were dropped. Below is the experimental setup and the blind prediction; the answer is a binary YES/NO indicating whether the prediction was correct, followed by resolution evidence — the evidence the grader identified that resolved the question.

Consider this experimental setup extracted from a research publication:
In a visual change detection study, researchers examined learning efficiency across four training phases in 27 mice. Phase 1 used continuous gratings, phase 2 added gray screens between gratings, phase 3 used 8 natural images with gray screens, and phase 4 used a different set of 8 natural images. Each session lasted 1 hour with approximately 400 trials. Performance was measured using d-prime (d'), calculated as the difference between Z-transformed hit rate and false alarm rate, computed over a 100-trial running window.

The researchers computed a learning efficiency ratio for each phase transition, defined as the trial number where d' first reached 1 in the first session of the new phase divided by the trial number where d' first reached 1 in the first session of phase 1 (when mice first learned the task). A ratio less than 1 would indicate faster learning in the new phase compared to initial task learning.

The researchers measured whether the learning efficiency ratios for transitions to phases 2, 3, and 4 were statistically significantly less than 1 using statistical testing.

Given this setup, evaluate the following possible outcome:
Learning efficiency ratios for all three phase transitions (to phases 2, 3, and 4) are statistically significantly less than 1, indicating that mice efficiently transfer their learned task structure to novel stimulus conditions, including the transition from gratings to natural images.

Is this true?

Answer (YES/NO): YES